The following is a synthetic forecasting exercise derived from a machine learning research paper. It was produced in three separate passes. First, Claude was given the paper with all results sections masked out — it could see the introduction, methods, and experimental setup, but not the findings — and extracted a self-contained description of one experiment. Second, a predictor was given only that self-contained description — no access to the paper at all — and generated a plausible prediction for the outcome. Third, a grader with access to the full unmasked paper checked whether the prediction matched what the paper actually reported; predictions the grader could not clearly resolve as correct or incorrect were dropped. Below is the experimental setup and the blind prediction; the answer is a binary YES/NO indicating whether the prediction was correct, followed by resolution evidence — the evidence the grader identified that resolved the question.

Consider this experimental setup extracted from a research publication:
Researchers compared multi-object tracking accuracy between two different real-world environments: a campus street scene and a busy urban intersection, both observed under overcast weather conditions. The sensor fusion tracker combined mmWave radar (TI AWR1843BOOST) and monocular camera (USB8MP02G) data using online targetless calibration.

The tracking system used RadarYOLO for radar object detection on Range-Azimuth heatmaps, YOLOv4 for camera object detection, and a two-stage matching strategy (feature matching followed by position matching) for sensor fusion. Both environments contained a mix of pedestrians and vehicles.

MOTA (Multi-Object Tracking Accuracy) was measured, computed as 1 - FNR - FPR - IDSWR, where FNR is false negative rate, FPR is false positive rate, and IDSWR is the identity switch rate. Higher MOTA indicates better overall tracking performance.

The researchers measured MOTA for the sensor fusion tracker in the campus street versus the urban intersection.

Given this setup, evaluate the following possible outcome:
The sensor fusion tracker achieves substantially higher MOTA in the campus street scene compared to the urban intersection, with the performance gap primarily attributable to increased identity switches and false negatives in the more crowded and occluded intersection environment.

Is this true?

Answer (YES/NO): NO